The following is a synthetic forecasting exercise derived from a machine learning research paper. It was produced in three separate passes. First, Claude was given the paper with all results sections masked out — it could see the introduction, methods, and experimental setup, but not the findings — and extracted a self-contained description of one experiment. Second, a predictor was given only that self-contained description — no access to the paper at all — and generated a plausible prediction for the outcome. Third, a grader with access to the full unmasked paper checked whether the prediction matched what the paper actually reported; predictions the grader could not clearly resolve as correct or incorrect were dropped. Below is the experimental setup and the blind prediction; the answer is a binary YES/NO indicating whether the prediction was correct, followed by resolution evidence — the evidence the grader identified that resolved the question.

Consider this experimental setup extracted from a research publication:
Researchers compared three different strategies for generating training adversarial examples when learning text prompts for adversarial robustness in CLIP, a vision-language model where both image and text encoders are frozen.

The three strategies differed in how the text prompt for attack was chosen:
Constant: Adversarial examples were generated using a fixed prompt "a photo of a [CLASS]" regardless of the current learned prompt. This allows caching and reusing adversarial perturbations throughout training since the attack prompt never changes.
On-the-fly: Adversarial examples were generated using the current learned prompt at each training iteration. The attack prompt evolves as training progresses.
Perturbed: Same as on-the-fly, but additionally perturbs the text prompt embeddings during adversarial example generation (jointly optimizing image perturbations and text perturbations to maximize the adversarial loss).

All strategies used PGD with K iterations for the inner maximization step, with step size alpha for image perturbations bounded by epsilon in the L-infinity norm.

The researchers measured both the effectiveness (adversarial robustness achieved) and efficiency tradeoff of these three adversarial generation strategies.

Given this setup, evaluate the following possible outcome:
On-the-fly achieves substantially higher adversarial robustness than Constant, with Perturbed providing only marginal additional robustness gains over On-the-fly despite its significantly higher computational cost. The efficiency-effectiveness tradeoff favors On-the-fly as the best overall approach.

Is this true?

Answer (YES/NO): YES